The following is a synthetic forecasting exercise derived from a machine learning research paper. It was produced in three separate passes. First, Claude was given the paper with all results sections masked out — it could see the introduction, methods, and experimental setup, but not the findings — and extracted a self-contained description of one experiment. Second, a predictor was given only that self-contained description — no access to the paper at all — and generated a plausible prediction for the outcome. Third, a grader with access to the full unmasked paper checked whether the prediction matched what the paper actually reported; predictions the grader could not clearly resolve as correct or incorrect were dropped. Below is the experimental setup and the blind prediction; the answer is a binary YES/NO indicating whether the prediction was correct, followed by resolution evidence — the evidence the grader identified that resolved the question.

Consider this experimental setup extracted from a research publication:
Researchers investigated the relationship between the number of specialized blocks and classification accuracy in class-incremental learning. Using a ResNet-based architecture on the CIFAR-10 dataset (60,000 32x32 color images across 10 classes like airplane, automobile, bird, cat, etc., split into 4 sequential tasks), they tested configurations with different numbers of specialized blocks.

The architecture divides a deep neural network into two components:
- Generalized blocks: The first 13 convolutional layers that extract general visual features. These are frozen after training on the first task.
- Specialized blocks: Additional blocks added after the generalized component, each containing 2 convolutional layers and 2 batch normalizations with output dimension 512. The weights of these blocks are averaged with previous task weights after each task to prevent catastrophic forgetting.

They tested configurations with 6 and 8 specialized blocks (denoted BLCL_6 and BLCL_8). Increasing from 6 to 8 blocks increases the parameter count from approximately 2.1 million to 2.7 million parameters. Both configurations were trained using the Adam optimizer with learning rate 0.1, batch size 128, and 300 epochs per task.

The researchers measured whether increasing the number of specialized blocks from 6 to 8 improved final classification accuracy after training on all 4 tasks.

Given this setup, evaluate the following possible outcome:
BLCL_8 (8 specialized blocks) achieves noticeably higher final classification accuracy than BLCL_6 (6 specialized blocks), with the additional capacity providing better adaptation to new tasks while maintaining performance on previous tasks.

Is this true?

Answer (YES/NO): NO